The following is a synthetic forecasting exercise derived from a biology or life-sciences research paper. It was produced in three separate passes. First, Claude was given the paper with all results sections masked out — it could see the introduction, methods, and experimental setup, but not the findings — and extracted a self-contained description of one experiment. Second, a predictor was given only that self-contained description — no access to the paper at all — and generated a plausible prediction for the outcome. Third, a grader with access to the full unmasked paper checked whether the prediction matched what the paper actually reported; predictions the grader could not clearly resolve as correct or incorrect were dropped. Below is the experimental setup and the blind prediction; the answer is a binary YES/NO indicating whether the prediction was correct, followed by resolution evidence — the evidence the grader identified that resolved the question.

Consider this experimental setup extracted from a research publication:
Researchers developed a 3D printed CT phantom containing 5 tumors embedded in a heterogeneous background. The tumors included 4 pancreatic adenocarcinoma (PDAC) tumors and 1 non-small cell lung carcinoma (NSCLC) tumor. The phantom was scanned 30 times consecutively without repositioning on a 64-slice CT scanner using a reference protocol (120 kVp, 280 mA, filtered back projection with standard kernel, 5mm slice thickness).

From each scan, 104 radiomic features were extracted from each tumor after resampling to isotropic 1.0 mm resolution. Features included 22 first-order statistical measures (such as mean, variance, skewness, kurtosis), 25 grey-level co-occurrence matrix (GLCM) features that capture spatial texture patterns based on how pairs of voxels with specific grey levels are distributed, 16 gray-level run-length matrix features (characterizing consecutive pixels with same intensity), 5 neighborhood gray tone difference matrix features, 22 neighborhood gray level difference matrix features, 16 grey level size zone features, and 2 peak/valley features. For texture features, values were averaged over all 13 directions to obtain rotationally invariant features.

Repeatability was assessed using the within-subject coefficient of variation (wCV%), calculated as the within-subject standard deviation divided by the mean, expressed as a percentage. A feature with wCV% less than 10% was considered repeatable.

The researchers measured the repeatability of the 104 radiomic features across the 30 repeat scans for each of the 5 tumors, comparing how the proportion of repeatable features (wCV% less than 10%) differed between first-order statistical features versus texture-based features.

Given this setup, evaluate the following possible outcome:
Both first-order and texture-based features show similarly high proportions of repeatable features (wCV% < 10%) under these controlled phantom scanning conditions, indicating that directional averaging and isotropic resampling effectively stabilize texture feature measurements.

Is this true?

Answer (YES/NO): NO